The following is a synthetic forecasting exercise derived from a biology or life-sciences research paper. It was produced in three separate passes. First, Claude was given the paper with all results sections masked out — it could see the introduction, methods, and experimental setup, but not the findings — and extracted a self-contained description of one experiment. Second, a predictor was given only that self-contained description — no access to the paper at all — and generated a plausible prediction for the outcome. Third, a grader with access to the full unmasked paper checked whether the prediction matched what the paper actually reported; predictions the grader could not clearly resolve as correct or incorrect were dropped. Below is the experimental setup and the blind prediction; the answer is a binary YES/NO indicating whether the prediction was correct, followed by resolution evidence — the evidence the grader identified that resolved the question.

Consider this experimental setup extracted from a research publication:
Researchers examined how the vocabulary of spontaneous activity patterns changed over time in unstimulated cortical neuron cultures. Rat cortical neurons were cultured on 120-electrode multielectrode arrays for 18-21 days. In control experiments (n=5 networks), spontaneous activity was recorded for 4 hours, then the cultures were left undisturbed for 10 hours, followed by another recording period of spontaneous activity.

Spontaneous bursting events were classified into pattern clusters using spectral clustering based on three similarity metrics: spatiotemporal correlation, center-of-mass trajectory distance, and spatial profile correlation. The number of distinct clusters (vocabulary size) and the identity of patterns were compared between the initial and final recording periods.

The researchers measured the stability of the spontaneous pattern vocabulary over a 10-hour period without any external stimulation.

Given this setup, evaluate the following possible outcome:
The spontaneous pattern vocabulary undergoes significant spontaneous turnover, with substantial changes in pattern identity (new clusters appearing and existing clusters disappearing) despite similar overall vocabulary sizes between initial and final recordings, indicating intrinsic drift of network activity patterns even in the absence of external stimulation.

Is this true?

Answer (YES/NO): NO